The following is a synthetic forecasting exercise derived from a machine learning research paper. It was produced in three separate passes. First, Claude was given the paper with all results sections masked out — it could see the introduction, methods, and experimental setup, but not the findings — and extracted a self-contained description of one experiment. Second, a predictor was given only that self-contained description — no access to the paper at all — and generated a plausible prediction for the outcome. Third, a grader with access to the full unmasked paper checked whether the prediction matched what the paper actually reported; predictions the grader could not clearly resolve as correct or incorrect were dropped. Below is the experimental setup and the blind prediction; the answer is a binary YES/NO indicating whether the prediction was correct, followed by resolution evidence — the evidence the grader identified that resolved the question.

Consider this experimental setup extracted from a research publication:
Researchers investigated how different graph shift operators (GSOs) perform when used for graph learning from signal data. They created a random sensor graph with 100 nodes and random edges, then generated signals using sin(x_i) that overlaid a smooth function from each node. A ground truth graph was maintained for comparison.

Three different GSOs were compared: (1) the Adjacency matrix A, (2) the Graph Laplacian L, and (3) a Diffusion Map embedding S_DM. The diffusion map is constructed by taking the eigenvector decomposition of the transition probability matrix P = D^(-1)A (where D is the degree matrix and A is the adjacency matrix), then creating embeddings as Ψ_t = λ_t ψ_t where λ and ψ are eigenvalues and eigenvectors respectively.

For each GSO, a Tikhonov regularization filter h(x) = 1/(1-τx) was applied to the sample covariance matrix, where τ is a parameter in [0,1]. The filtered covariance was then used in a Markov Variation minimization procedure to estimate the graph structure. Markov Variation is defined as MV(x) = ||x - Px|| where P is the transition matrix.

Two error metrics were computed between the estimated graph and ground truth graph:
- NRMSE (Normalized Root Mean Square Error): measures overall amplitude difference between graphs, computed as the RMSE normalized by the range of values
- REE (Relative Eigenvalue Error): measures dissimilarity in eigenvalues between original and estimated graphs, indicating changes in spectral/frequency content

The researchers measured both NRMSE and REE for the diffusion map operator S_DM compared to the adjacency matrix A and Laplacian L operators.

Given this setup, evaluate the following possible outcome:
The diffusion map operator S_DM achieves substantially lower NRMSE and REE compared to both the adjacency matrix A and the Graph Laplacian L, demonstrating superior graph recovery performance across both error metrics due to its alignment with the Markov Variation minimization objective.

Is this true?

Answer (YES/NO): NO